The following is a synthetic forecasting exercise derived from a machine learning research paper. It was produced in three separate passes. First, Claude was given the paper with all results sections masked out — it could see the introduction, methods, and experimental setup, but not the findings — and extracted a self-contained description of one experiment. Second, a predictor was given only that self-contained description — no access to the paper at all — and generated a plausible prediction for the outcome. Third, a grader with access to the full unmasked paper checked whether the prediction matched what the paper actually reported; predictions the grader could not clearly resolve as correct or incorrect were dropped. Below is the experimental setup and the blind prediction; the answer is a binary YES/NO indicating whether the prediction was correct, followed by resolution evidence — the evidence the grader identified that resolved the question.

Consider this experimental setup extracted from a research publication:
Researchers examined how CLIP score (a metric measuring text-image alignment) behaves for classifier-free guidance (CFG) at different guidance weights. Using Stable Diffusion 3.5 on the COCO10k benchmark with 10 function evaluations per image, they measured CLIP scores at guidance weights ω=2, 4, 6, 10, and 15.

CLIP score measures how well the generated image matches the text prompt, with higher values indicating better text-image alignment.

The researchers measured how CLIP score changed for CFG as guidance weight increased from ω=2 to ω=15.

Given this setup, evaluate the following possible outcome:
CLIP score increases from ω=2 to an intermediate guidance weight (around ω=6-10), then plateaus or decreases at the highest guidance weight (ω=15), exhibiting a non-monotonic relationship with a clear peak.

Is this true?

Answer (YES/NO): NO